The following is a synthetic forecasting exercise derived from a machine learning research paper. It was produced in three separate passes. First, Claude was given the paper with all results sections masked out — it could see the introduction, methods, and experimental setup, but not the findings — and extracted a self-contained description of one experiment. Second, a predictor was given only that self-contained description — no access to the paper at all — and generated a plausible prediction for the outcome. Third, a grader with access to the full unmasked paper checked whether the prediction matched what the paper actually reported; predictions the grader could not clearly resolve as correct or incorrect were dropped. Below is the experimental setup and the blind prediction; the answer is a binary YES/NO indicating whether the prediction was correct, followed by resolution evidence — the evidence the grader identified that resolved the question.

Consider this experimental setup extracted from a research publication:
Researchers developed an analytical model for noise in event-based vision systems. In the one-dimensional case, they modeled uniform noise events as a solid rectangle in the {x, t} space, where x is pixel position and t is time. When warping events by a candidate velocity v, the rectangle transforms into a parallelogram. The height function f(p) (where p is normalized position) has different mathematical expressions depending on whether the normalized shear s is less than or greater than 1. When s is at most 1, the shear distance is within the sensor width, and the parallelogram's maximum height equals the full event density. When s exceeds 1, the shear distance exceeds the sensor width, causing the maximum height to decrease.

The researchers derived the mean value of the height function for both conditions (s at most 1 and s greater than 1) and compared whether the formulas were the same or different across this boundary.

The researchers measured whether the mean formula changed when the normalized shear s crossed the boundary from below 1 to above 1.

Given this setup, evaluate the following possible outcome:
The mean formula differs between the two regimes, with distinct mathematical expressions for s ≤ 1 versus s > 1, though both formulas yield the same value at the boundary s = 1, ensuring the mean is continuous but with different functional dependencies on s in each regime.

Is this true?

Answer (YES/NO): NO